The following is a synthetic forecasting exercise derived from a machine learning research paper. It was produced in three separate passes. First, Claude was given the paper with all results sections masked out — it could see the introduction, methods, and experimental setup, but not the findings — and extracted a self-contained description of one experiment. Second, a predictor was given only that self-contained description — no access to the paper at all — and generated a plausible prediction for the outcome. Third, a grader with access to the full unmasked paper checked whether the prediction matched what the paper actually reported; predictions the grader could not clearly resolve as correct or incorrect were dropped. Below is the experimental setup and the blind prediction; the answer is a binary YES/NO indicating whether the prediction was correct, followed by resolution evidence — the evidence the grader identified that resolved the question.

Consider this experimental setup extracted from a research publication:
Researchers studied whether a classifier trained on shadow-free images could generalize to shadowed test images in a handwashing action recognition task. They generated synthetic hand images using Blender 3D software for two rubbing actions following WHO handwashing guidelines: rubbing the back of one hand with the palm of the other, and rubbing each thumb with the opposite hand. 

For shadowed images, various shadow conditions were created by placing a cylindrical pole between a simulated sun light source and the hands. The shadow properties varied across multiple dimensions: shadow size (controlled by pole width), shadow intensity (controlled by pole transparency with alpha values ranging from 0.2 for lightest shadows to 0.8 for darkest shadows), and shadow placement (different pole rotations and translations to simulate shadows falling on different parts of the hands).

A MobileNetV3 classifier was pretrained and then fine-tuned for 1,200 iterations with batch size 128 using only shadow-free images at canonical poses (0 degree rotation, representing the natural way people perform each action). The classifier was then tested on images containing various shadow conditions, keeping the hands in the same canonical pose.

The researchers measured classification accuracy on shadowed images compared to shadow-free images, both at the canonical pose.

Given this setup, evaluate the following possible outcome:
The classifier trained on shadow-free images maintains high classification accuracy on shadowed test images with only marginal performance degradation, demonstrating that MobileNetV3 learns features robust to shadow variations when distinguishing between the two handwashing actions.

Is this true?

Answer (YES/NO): NO